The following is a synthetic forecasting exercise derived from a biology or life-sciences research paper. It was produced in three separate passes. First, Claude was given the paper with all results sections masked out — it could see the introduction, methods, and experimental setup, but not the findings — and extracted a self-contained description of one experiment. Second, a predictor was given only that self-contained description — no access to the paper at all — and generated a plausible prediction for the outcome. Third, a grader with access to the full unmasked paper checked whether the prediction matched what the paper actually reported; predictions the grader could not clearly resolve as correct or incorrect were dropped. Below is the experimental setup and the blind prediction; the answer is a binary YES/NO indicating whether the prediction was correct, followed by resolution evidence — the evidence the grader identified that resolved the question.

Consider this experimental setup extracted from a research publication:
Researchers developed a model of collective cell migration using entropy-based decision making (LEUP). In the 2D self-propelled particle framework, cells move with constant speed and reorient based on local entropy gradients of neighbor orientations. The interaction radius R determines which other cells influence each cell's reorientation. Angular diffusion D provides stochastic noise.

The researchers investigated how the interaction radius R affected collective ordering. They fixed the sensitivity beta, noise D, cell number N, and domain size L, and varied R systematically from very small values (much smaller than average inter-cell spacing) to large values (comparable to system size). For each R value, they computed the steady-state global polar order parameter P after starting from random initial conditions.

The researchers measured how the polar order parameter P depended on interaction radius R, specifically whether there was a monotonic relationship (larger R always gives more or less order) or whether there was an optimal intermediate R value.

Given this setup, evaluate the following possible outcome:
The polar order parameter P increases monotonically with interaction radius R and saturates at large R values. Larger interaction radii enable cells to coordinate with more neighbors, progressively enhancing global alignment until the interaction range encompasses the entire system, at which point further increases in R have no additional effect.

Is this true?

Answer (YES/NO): NO